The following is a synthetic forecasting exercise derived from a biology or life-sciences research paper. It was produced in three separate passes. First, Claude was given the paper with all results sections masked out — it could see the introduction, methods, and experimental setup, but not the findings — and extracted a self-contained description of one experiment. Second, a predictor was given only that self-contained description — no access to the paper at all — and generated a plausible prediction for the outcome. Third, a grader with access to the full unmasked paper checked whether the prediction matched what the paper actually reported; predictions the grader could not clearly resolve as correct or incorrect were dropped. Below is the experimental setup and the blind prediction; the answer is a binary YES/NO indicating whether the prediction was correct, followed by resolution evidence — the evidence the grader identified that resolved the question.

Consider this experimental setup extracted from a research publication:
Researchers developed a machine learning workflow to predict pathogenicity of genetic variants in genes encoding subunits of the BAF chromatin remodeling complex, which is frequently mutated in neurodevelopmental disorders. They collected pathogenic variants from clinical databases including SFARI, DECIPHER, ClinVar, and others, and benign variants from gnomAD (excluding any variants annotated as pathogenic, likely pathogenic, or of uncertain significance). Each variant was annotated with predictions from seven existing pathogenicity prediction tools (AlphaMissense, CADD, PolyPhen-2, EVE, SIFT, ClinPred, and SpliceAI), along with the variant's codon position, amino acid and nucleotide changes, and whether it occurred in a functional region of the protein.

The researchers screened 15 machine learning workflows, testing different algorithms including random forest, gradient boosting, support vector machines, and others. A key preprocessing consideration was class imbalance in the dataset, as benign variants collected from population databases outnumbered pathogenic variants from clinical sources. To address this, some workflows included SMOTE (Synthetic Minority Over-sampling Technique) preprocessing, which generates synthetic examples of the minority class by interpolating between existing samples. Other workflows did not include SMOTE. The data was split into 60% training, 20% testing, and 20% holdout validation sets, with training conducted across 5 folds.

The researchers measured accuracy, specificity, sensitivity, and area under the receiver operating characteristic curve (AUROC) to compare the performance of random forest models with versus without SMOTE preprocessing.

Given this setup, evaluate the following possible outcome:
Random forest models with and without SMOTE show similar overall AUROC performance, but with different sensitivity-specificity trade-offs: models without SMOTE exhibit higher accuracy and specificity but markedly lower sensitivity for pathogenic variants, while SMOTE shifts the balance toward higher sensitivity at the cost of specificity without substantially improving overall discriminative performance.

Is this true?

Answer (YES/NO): NO